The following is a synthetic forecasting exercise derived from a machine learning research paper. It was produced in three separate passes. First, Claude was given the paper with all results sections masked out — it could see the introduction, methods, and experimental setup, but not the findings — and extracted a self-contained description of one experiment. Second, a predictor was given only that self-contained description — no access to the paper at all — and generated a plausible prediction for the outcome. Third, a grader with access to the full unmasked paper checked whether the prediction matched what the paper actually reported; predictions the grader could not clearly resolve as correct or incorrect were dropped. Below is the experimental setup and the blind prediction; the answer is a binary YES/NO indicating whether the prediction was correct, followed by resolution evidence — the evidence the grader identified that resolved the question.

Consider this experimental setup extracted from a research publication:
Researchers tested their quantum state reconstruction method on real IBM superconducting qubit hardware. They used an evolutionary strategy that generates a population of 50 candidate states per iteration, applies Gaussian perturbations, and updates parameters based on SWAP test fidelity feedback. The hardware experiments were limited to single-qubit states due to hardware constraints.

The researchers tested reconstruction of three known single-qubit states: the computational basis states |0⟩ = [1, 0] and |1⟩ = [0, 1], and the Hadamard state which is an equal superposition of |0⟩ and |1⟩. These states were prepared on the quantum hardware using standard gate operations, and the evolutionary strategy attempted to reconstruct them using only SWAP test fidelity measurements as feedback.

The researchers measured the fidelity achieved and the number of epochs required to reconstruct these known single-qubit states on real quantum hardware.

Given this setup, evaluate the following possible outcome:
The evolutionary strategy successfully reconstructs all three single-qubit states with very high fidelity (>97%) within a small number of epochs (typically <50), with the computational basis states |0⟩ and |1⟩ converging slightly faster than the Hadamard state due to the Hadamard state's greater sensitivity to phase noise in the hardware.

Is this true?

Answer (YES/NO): NO